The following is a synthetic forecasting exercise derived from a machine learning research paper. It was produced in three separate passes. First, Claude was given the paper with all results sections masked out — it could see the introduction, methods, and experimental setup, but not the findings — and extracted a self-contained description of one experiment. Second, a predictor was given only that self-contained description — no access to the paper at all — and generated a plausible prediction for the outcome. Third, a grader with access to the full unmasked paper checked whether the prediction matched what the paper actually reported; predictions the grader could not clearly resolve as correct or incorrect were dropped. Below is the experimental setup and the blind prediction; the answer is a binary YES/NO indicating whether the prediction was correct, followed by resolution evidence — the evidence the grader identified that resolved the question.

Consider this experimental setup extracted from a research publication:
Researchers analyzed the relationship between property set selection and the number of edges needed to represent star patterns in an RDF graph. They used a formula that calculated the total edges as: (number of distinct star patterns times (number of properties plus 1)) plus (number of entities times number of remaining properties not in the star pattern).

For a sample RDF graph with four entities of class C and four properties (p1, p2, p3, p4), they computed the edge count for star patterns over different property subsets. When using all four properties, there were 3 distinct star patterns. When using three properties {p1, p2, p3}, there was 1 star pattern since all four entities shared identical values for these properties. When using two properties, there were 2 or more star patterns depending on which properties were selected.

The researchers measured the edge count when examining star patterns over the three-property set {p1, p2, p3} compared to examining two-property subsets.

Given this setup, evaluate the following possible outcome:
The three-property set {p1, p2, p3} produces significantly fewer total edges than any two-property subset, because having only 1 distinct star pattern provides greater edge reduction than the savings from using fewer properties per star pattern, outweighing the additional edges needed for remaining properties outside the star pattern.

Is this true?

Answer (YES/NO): YES